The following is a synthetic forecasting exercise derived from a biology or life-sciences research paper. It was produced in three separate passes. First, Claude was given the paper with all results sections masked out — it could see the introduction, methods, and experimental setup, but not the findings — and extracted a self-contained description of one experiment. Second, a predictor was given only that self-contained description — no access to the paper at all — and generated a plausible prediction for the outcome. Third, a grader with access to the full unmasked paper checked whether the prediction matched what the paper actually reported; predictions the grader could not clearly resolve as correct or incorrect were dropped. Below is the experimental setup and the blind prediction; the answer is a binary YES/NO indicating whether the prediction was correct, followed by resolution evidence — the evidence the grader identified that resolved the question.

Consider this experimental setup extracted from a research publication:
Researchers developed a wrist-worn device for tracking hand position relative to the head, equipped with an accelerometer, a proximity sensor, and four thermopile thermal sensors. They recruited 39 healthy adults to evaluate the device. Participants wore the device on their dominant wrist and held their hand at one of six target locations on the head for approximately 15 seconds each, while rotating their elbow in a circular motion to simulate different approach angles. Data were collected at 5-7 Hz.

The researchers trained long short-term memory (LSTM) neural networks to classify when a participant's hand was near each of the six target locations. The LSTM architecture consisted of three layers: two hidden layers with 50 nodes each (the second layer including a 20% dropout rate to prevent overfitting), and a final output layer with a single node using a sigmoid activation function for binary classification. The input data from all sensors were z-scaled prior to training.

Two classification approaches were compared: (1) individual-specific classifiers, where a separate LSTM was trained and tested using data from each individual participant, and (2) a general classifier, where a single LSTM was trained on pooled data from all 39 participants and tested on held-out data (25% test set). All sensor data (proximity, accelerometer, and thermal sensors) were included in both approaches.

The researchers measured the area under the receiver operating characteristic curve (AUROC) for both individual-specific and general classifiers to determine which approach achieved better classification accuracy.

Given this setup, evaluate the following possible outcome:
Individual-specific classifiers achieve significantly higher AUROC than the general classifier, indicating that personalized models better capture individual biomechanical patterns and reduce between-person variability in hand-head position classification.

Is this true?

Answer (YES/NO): YES